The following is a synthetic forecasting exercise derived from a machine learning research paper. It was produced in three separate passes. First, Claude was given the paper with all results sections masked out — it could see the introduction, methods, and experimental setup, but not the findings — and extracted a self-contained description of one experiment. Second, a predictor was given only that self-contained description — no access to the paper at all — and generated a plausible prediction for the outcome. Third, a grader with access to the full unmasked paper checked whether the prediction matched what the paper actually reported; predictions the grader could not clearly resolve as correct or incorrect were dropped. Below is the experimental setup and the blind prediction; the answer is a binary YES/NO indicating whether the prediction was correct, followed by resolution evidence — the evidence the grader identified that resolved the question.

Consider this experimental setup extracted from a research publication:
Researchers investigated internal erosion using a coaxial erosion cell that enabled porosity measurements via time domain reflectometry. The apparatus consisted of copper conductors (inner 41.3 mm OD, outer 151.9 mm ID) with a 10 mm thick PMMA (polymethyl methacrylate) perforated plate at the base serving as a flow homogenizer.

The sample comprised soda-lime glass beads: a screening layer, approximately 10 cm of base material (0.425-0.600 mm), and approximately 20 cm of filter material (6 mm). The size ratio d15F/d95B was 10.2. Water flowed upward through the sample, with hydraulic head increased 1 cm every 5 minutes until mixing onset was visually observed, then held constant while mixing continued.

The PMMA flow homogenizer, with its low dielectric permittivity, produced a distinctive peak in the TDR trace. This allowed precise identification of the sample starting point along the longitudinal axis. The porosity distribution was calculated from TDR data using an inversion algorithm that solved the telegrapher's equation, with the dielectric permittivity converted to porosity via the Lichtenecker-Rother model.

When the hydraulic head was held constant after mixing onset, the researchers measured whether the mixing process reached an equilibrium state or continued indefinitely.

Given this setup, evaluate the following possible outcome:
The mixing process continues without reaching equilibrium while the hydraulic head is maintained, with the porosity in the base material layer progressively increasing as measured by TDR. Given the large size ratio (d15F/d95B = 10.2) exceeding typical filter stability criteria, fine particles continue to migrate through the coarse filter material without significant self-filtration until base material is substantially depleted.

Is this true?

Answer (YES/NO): NO